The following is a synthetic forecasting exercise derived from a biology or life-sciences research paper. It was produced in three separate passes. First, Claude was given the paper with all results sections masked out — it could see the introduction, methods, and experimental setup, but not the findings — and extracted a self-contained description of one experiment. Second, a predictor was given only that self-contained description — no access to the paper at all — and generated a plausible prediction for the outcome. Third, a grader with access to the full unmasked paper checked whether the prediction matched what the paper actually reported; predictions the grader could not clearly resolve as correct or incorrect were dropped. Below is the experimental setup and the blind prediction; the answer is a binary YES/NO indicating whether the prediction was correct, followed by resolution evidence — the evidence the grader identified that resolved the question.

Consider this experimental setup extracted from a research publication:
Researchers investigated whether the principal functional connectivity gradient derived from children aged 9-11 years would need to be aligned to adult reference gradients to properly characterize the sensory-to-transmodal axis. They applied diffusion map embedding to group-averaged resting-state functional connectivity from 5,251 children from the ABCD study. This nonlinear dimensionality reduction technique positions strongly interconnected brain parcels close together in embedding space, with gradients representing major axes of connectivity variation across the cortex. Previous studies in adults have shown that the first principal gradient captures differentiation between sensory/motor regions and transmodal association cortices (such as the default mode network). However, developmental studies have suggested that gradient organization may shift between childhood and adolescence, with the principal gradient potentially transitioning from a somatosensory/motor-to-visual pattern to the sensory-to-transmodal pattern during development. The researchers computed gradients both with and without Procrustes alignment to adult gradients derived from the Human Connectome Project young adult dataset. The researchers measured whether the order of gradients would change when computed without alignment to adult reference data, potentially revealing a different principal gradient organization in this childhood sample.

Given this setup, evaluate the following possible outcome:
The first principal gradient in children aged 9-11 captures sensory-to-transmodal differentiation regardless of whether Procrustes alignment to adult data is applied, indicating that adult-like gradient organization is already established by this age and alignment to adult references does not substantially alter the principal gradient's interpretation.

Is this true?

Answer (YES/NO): YES